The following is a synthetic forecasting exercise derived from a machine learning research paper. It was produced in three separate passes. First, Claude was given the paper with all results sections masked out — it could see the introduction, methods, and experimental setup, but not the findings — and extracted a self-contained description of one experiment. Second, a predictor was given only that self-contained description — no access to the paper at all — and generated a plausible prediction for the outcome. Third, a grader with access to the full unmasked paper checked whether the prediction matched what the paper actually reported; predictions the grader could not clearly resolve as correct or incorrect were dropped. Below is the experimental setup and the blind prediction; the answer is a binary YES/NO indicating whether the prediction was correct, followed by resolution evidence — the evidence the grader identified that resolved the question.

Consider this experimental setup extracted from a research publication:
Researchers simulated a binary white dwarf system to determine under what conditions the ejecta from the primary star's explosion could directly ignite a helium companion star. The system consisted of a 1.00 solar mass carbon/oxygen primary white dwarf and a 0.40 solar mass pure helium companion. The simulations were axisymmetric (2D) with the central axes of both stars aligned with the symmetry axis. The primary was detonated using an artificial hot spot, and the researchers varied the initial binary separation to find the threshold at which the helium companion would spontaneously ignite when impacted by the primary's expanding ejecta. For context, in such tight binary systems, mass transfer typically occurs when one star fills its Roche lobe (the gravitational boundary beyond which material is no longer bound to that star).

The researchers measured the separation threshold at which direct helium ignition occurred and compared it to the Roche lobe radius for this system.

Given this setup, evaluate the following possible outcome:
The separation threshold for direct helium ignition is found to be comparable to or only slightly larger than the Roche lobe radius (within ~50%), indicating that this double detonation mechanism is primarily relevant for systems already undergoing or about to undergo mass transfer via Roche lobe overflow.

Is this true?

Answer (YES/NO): NO